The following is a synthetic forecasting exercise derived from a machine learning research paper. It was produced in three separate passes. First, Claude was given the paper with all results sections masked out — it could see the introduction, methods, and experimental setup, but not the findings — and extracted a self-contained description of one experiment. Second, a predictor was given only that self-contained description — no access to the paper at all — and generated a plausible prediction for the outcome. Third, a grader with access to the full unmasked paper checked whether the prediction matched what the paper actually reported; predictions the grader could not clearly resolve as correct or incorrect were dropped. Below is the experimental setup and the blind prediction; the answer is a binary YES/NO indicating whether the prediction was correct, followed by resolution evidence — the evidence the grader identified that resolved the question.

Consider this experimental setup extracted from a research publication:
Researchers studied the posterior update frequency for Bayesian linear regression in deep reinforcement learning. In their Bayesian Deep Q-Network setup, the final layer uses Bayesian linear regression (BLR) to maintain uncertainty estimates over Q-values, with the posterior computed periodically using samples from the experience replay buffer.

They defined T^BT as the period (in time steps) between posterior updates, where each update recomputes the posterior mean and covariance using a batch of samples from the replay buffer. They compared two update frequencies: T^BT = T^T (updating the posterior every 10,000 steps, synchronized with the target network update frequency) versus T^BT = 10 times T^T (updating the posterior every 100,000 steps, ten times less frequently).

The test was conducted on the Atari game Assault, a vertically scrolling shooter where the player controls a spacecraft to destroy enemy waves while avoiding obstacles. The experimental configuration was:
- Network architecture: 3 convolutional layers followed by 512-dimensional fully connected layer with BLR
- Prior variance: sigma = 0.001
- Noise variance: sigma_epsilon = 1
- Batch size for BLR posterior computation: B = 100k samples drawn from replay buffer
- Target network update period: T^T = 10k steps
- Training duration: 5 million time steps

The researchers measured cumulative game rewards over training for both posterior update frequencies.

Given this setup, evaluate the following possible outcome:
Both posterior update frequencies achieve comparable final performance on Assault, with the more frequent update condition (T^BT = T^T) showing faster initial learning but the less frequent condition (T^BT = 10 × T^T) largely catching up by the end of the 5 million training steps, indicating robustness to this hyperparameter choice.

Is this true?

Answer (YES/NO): NO